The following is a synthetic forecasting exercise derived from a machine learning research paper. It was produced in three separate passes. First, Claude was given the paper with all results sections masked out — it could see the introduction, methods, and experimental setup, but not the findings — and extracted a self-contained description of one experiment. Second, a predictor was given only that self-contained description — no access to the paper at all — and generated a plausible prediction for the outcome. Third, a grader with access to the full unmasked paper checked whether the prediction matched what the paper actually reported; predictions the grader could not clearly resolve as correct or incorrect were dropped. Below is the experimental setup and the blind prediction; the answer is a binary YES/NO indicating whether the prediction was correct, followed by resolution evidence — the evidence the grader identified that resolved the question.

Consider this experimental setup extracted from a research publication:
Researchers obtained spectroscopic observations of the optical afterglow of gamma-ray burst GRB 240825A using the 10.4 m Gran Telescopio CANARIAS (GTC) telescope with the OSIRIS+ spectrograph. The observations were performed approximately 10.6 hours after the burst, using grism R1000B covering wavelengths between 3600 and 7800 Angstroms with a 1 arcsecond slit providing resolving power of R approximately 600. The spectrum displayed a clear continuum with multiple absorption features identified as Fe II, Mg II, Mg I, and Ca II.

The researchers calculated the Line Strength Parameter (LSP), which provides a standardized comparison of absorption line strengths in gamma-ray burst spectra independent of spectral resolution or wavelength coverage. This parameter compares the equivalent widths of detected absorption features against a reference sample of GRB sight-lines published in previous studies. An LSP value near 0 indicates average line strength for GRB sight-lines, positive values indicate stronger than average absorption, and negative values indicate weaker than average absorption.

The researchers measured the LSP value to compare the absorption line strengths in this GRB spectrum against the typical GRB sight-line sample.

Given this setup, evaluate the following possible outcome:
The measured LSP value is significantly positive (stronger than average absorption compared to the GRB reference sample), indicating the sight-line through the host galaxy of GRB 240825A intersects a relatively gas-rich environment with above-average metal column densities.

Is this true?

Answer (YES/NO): NO